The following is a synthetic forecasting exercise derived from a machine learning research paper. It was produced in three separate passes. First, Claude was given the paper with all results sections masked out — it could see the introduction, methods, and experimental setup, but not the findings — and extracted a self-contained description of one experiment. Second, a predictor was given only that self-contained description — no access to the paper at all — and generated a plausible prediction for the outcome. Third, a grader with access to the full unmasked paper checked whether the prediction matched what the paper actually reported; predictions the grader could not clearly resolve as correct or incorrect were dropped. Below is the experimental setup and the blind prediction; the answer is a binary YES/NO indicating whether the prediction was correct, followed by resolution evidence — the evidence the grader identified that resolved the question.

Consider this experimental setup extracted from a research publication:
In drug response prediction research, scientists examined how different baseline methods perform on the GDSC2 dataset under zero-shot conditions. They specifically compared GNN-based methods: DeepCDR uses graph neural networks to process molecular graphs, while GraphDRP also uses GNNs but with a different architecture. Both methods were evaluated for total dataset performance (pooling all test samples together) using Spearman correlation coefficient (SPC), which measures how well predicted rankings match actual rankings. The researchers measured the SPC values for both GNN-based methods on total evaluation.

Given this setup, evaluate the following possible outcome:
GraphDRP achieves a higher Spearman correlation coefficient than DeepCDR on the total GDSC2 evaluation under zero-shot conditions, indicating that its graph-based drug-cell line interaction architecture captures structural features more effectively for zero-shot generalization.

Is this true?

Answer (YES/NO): NO